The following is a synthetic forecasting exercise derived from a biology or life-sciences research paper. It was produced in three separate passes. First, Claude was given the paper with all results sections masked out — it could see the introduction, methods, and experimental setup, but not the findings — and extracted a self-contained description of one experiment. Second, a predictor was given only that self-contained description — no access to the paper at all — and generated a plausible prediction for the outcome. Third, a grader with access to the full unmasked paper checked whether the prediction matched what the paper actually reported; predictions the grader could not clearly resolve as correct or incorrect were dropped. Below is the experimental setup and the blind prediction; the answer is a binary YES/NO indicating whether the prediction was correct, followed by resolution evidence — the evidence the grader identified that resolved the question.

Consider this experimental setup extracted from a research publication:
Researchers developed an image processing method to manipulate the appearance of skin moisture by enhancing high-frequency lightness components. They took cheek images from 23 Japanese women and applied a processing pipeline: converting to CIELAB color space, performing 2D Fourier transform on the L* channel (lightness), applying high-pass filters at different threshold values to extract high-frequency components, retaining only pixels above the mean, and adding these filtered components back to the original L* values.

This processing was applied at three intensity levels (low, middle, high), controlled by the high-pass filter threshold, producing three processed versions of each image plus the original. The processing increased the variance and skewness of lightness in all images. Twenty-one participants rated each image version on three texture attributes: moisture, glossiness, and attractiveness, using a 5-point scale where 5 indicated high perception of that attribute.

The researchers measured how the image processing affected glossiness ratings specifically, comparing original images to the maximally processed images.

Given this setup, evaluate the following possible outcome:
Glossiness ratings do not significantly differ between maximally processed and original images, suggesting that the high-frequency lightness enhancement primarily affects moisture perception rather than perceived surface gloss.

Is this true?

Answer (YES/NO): NO